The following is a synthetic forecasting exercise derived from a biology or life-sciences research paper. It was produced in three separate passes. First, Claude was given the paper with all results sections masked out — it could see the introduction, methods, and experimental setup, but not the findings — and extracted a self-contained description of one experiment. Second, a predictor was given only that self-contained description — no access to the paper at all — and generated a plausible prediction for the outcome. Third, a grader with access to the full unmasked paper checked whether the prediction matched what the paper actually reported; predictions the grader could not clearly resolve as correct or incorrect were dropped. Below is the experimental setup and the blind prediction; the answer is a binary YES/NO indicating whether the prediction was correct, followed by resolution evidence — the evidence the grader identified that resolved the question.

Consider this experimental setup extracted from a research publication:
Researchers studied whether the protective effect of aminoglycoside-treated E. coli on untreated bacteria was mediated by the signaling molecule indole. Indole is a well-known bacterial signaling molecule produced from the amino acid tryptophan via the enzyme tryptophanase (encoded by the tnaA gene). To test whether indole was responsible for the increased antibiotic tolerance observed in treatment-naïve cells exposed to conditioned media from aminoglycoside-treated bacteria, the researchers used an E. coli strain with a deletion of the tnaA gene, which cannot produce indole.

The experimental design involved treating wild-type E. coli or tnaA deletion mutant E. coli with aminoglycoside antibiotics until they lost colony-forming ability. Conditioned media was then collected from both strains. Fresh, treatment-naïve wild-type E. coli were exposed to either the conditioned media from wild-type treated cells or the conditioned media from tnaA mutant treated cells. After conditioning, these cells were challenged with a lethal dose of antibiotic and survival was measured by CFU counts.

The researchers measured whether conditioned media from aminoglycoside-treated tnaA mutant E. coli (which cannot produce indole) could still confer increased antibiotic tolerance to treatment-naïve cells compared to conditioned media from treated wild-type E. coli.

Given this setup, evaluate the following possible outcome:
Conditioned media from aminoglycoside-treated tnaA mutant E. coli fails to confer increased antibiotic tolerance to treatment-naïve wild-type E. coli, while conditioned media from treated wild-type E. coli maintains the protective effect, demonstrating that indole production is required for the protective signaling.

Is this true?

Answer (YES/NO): NO